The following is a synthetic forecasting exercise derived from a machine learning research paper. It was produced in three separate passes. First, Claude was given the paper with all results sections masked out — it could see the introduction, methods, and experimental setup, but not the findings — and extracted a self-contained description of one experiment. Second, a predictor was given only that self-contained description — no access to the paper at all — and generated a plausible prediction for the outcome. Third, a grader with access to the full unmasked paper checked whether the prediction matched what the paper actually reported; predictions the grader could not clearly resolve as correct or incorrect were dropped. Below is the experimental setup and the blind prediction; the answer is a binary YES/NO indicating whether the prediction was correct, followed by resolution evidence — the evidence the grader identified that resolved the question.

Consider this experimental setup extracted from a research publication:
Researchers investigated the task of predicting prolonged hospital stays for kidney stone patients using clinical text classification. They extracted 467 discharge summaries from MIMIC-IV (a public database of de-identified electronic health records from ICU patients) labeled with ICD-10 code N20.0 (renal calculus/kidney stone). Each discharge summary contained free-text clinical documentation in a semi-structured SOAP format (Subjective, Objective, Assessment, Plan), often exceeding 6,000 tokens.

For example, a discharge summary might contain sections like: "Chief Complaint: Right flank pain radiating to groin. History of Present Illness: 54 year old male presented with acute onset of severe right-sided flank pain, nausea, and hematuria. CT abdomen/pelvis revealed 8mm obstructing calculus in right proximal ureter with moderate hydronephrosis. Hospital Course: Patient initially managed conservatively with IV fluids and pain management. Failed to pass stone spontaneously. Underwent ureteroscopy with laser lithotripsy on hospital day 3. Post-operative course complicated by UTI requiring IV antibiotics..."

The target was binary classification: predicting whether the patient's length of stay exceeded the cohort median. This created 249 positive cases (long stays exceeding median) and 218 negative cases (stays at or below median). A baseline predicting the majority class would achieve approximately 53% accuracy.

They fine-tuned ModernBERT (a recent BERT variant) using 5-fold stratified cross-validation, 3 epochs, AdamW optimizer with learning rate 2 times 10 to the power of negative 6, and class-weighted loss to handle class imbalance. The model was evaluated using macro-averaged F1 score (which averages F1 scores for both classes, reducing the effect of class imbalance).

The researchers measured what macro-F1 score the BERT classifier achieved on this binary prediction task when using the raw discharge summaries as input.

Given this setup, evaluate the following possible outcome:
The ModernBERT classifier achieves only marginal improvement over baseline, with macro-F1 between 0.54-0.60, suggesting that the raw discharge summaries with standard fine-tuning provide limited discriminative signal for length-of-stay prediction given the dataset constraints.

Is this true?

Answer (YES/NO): NO